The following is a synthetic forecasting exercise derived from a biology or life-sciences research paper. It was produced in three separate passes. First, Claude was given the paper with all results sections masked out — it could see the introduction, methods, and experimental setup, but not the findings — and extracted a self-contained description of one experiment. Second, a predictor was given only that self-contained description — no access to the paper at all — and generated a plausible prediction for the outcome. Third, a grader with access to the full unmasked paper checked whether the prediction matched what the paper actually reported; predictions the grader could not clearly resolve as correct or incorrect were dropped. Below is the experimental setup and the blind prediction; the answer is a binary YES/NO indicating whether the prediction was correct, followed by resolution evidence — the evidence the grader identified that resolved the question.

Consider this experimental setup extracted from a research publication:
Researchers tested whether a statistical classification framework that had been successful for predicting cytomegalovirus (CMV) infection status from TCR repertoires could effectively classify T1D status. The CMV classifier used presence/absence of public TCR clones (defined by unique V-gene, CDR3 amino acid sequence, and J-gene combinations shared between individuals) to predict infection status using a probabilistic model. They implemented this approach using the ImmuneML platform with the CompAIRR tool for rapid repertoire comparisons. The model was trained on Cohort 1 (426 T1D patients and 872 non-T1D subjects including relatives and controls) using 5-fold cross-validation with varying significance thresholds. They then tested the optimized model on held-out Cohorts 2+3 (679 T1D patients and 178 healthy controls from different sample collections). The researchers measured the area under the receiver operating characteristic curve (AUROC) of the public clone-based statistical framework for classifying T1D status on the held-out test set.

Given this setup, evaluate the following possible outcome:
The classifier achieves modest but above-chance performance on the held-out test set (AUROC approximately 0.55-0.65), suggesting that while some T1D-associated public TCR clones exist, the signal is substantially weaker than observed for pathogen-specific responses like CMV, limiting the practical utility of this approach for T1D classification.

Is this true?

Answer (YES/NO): NO